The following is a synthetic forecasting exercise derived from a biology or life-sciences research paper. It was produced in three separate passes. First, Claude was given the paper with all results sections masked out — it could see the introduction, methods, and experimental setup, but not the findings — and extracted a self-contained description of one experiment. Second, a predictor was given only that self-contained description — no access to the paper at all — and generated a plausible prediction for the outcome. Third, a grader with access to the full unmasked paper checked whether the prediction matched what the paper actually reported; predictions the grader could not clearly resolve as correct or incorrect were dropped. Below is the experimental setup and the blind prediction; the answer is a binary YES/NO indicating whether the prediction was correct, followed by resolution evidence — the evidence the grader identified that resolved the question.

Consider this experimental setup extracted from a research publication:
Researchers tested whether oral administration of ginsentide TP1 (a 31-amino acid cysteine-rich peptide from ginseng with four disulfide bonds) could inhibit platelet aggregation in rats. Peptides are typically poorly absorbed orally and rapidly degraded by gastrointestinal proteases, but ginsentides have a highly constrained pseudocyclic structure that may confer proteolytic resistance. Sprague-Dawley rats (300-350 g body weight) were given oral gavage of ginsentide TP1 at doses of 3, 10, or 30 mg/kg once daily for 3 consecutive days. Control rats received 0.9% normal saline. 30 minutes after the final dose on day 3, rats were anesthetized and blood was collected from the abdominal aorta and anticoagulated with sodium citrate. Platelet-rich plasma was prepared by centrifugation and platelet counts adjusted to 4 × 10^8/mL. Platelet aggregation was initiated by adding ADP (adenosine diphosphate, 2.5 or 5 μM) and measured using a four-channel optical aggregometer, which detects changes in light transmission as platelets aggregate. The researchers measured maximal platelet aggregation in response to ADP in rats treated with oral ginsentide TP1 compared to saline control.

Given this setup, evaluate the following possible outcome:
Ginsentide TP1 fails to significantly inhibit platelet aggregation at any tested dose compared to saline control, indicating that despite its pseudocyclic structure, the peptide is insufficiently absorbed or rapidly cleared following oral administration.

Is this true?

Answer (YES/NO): NO